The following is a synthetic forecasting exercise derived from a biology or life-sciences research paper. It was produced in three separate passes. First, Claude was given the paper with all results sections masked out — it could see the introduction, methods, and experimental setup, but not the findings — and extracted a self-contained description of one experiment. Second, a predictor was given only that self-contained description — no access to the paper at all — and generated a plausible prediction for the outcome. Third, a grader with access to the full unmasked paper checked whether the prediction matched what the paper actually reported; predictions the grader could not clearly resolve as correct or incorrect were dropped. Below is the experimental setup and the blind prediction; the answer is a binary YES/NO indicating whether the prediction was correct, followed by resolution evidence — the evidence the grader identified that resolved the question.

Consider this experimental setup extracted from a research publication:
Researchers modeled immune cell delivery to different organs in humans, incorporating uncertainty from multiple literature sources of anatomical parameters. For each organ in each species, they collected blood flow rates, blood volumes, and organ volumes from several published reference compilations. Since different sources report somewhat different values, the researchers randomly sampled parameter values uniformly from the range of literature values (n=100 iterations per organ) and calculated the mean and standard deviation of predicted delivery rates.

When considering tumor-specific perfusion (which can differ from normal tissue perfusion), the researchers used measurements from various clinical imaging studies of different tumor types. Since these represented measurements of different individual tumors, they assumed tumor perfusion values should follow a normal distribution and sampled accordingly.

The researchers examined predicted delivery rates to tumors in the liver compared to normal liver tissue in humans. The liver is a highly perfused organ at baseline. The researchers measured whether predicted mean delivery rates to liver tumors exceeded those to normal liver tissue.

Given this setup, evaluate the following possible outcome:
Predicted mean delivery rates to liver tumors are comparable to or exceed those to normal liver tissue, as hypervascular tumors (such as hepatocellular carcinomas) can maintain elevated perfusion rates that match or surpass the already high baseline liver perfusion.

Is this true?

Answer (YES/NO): NO